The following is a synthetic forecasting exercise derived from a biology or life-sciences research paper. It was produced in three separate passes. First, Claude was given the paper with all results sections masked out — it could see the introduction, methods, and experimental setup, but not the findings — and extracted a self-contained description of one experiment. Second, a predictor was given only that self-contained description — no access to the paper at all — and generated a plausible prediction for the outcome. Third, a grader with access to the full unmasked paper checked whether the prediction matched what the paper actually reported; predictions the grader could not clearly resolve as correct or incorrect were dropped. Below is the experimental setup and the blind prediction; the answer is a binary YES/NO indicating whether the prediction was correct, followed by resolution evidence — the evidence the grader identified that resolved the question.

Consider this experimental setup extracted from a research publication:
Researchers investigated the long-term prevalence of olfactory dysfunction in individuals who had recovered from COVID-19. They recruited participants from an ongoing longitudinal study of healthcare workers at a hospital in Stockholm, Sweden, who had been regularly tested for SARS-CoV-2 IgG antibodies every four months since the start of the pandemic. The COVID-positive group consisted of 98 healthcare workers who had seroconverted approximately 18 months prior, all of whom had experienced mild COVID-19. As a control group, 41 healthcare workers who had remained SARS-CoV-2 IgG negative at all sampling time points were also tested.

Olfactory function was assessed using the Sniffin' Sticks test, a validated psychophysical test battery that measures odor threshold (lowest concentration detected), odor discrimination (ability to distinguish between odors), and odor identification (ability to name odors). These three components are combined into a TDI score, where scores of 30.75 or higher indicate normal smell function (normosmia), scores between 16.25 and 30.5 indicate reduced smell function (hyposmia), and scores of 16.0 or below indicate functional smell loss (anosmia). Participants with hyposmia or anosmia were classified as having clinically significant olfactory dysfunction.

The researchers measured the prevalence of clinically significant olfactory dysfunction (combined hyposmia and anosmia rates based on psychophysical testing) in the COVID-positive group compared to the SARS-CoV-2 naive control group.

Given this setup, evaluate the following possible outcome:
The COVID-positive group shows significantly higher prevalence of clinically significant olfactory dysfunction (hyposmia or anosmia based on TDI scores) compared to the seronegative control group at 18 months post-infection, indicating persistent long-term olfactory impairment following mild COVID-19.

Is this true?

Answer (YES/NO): YES